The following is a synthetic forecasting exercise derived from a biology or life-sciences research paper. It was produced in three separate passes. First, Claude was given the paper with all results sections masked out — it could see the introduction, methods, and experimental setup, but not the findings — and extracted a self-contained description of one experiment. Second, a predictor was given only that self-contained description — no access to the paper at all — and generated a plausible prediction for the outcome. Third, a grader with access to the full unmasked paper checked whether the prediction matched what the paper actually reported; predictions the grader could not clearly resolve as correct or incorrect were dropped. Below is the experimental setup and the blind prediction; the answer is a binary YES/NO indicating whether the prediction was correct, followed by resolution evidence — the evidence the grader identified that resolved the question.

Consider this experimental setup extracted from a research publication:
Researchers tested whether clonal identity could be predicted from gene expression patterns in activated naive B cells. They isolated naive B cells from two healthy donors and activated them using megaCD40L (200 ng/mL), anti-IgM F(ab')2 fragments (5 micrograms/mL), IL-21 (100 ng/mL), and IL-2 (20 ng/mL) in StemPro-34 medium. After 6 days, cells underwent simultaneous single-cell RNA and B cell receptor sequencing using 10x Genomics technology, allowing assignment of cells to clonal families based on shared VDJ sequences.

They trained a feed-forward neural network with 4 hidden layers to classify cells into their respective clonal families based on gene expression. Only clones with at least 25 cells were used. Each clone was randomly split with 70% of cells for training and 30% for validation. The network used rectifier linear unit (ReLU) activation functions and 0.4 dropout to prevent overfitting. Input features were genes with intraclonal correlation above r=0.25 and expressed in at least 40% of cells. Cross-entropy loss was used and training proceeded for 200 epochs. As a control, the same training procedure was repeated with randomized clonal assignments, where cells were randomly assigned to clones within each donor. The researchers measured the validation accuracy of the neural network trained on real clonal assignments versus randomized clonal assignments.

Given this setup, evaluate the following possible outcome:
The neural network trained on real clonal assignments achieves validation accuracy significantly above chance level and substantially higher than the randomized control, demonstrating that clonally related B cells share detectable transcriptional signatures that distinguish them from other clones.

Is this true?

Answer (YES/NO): YES